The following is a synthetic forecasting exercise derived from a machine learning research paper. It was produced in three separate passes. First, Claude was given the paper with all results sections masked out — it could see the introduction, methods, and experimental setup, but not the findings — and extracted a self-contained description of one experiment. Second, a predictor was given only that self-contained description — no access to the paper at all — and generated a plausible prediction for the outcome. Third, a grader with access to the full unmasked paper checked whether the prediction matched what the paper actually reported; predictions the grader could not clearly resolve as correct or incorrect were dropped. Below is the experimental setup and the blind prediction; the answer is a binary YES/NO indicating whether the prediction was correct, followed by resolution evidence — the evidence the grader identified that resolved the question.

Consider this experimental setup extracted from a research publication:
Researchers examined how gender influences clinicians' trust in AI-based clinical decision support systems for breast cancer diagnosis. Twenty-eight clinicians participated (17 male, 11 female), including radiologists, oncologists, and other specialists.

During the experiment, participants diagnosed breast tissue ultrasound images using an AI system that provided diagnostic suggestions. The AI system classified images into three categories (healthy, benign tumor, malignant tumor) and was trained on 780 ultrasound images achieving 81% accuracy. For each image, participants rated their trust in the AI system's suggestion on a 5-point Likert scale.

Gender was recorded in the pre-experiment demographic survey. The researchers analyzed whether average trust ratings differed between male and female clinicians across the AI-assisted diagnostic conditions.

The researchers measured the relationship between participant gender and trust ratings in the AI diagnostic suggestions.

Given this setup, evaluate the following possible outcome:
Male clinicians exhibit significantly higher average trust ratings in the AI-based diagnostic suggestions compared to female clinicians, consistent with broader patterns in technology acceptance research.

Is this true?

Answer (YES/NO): NO